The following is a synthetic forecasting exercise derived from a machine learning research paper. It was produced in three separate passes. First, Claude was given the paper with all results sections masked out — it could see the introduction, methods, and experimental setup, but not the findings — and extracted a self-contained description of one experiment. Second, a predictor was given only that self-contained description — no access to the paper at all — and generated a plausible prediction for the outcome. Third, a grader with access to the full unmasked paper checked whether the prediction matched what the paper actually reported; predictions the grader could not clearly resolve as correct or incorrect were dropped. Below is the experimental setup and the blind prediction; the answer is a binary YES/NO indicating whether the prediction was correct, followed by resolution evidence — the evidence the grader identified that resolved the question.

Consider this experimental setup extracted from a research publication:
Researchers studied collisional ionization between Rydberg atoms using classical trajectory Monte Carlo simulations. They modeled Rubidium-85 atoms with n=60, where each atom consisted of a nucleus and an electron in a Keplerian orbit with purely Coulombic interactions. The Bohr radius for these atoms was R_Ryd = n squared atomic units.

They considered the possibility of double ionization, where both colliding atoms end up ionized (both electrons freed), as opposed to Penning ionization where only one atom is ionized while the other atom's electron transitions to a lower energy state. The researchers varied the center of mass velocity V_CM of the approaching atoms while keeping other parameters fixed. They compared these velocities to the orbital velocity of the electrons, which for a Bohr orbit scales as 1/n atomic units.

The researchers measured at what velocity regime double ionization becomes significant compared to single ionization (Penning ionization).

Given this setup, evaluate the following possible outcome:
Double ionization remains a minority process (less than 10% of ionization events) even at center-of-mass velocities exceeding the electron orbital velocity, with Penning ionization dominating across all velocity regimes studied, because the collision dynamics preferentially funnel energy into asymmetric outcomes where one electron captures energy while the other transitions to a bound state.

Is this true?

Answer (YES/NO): NO